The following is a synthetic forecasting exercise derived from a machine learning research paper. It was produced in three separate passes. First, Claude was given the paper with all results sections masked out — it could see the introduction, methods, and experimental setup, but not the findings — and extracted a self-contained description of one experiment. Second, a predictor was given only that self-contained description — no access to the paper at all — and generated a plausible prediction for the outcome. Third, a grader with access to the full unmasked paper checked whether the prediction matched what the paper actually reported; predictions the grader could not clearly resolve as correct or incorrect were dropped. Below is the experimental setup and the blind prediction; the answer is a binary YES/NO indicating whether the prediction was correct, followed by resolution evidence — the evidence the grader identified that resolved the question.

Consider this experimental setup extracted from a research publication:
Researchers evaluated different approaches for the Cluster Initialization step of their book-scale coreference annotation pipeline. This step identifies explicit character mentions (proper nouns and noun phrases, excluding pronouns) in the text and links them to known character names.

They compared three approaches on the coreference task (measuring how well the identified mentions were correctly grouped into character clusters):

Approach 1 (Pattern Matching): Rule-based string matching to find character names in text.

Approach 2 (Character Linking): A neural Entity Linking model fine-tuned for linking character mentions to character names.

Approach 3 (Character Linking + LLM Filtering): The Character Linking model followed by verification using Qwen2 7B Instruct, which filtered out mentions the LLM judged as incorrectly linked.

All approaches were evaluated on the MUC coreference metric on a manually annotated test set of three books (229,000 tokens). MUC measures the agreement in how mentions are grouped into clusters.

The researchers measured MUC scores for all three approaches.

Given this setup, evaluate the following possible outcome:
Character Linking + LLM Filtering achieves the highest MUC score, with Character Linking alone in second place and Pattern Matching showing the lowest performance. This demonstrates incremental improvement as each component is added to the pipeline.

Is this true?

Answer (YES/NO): NO